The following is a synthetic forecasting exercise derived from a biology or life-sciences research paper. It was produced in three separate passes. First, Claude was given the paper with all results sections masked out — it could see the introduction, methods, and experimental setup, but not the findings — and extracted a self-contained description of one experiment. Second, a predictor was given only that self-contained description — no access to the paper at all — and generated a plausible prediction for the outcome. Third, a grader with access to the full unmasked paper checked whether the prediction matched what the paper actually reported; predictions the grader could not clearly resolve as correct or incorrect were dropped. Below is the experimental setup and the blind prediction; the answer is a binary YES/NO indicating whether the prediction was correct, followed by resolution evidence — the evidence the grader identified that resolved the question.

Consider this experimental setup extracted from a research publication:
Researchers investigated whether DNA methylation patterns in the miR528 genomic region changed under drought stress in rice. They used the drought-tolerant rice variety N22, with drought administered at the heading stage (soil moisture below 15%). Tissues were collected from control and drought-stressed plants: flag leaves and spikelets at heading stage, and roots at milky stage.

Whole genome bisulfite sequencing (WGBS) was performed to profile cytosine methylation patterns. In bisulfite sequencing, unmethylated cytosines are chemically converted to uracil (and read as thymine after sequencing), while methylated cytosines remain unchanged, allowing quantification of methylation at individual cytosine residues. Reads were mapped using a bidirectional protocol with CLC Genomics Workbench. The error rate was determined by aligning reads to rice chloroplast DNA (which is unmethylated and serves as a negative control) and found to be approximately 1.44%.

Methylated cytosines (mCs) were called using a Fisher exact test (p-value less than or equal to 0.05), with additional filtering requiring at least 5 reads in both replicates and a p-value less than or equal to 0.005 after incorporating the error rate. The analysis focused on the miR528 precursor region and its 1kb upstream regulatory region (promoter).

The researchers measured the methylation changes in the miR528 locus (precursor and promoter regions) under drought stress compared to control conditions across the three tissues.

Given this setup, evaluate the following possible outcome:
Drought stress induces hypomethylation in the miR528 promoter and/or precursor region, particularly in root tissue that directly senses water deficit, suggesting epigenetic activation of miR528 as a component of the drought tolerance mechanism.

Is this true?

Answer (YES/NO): NO